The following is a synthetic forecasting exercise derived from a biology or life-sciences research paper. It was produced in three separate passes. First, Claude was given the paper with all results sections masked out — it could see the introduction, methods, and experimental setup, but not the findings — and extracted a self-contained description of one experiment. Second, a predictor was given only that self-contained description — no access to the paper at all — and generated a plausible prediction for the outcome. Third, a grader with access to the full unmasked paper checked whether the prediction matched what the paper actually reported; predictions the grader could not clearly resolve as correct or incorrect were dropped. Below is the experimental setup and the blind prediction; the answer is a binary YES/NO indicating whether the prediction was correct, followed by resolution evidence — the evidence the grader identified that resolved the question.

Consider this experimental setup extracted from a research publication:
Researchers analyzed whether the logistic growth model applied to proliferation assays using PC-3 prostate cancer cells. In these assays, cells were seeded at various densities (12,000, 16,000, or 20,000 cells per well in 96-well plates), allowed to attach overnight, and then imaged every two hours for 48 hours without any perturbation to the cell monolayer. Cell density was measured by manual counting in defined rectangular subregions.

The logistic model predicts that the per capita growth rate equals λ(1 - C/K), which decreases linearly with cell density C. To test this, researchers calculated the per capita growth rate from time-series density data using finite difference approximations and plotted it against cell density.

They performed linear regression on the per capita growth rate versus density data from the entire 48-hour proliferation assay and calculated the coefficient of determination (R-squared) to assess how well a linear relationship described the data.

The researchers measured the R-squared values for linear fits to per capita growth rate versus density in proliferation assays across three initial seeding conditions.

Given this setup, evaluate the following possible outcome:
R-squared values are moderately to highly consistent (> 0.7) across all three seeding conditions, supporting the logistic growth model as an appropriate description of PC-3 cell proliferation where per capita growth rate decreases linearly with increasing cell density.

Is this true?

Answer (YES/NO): NO